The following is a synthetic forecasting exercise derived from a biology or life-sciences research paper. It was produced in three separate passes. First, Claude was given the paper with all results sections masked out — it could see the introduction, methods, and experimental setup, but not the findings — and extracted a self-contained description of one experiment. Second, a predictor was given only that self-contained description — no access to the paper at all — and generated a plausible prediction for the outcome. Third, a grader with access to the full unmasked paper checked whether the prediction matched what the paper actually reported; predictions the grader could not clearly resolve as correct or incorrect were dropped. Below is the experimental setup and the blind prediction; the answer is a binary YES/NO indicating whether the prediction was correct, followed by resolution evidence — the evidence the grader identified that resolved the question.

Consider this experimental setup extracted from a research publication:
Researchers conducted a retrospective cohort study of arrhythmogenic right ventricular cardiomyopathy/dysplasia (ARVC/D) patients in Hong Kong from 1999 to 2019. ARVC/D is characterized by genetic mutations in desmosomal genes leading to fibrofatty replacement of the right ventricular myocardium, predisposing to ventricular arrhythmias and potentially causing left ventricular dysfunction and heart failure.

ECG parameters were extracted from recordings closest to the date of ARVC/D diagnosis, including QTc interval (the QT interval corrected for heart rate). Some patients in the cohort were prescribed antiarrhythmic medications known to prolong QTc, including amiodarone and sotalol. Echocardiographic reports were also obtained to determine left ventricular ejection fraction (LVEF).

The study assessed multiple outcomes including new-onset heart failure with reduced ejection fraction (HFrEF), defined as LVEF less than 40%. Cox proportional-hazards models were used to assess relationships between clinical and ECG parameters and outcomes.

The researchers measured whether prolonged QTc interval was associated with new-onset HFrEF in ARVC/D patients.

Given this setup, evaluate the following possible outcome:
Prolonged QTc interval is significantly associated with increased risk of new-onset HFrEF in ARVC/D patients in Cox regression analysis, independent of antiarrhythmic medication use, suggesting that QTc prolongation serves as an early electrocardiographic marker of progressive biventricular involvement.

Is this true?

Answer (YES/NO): NO